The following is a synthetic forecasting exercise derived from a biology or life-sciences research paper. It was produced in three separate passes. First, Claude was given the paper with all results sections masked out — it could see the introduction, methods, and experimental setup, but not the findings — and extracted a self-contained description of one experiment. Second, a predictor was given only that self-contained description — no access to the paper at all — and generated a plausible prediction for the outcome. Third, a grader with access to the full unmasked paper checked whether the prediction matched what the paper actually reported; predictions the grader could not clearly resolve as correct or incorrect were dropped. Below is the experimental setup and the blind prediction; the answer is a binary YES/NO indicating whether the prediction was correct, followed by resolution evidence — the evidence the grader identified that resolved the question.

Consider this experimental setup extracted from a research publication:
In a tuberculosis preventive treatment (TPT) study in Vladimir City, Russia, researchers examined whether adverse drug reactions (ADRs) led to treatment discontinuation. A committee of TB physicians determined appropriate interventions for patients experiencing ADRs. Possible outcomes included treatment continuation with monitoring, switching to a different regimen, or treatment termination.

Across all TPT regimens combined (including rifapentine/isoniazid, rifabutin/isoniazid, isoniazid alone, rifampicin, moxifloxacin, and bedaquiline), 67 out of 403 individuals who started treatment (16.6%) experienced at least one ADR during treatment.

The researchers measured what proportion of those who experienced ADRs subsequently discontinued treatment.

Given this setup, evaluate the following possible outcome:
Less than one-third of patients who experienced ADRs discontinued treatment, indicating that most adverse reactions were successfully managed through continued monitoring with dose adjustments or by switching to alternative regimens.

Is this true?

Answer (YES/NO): NO